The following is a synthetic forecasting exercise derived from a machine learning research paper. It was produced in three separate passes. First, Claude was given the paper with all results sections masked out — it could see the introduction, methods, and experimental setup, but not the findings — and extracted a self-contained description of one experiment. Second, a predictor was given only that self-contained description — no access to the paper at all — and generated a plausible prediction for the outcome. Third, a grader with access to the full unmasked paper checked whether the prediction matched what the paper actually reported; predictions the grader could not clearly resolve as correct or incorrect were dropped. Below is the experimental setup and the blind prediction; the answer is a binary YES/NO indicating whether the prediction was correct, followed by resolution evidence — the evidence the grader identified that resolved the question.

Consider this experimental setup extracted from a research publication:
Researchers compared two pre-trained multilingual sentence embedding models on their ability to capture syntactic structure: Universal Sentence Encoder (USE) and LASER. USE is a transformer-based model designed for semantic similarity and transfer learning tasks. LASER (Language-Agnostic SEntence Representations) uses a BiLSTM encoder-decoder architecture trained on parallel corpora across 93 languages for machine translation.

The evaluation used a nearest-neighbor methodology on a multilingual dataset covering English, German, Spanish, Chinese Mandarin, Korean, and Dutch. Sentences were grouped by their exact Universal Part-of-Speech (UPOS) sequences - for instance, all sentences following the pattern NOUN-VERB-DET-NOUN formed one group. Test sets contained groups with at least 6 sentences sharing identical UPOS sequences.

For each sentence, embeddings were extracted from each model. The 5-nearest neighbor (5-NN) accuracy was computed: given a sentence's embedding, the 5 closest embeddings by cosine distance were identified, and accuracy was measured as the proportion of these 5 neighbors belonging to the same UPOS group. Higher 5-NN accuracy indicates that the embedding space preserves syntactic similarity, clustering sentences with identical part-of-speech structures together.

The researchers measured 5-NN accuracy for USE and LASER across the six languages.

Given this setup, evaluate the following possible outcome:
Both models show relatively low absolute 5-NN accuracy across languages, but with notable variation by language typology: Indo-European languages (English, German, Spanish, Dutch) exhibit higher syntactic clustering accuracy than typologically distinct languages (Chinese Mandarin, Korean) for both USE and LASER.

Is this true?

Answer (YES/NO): NO